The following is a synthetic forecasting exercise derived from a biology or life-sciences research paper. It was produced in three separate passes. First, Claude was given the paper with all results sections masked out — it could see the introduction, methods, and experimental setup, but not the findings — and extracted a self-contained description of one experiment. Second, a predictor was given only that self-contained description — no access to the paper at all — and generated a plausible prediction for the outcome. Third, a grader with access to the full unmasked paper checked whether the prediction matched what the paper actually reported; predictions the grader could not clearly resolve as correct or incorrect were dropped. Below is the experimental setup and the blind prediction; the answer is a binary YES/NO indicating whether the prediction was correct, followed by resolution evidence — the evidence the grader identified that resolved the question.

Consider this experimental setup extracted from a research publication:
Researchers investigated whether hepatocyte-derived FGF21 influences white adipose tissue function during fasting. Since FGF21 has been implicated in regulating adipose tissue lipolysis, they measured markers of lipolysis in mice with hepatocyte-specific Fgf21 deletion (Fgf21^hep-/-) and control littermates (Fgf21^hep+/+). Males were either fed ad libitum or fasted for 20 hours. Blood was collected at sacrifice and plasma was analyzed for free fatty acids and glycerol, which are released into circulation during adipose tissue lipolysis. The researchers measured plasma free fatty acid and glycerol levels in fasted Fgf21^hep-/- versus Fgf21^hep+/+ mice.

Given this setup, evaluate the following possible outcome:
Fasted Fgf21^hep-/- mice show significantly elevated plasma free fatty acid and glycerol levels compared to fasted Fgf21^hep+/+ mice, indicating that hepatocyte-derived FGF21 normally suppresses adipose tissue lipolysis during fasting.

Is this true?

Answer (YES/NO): NO